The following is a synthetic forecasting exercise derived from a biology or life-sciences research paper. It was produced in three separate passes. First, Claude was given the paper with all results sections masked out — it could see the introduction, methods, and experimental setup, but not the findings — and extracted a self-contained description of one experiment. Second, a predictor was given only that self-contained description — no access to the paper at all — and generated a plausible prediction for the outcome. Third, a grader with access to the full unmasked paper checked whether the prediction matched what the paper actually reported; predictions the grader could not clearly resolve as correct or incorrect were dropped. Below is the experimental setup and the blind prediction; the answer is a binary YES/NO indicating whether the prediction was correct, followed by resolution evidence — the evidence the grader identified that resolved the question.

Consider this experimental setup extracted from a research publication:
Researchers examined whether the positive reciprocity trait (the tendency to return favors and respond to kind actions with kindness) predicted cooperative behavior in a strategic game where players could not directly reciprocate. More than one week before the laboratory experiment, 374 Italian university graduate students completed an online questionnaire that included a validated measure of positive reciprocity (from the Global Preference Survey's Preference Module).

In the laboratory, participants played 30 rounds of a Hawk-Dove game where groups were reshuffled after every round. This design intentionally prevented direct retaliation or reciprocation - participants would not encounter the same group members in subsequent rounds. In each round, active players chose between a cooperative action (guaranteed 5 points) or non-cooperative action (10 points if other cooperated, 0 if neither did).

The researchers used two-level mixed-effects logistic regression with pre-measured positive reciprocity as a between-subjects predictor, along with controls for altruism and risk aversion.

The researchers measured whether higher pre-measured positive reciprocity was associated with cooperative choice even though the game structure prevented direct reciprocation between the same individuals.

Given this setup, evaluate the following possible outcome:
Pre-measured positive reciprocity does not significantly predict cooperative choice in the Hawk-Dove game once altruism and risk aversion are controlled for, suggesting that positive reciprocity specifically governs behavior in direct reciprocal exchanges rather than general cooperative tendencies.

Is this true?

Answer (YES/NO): YES